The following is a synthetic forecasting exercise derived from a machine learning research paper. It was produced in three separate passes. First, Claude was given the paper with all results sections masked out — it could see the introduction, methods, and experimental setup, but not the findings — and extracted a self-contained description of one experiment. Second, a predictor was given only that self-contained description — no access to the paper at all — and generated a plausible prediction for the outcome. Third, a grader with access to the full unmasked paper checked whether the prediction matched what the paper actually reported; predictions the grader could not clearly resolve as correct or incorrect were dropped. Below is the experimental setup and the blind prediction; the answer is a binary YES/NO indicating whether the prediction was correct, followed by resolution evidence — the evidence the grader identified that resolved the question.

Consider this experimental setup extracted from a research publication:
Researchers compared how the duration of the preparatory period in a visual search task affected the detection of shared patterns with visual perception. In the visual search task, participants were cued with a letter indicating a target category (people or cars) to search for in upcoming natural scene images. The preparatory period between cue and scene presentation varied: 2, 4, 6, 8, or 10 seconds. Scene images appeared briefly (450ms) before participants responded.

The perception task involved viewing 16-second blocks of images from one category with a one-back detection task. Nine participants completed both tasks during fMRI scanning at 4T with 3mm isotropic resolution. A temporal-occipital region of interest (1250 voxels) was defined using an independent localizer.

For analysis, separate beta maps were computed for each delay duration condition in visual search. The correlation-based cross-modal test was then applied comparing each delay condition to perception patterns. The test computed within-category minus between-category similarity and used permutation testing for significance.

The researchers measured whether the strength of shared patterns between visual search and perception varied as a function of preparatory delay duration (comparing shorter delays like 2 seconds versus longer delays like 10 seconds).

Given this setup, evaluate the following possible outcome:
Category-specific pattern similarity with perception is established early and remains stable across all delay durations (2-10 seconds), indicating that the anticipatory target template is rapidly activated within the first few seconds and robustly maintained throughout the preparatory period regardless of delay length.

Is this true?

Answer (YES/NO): NO